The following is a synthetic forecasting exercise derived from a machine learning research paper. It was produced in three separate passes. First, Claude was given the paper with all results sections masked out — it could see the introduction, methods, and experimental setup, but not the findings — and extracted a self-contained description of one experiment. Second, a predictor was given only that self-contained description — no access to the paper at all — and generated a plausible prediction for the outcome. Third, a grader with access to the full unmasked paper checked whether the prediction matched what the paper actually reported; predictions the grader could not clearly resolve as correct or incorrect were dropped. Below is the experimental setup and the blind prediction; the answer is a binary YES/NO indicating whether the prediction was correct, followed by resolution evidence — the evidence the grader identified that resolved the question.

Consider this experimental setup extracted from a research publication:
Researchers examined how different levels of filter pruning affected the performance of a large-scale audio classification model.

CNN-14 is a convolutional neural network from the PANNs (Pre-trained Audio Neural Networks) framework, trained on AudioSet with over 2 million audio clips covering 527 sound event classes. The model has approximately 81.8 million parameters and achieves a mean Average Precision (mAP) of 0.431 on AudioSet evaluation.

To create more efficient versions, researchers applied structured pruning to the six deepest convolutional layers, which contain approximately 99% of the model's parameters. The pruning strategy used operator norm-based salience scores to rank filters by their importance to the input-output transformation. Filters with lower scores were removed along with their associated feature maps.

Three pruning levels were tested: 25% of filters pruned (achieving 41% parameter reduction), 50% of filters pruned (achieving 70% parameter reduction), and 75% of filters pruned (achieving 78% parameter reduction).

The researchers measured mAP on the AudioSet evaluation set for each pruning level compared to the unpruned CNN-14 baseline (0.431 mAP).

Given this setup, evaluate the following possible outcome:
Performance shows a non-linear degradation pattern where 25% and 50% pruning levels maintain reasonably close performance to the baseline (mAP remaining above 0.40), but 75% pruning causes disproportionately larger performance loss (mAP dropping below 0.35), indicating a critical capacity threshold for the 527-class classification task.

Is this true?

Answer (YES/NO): NO